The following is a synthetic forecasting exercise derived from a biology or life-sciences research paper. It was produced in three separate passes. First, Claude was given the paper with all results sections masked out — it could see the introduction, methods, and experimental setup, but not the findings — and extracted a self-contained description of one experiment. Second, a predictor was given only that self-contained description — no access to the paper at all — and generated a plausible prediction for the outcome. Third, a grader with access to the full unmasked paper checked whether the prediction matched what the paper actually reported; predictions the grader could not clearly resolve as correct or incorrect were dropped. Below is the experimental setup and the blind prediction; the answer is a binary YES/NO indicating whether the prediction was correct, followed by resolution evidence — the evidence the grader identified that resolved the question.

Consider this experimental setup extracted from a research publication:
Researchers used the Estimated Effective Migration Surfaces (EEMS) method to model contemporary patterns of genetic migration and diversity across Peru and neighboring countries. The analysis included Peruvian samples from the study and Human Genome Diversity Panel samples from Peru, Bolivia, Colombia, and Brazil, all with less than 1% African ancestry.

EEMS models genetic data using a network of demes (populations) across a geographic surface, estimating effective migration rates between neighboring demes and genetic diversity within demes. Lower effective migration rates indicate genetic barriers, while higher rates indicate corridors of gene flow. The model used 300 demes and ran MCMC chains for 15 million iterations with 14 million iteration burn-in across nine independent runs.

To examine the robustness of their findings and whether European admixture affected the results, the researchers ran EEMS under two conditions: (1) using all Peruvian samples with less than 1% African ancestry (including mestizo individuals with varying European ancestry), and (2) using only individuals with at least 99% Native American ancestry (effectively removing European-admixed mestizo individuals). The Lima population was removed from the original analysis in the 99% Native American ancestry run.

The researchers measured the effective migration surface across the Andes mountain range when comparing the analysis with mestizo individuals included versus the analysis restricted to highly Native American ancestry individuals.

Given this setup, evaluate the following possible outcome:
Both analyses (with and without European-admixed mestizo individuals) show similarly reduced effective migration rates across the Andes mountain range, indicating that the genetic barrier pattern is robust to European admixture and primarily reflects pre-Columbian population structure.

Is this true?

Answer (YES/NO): NO